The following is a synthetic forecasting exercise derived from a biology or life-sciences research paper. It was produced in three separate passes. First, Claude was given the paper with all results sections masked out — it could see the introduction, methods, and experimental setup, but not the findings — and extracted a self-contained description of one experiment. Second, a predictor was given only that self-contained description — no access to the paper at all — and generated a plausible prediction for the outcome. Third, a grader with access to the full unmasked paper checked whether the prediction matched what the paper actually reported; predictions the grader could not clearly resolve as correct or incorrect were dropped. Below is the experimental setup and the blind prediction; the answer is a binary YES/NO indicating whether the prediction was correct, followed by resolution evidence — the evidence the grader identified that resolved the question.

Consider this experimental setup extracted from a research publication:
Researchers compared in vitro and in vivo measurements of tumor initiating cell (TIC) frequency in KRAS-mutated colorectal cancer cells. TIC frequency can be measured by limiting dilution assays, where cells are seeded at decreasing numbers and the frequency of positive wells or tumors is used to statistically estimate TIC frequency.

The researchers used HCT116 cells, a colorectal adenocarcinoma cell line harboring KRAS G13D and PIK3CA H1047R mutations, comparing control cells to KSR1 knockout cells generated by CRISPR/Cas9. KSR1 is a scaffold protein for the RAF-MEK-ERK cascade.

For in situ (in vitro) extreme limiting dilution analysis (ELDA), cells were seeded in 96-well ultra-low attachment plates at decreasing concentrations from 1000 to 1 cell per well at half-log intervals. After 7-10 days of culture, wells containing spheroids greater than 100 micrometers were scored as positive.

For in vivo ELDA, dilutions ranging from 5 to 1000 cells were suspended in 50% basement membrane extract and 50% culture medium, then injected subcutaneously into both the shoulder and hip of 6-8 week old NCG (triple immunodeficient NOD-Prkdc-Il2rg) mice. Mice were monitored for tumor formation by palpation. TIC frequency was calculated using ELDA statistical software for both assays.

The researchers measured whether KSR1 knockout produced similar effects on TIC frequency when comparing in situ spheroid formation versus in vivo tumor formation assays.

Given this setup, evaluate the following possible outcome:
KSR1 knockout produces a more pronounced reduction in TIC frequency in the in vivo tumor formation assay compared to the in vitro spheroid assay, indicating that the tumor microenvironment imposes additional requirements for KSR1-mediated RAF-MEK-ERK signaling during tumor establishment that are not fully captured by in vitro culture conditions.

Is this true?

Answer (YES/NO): YES